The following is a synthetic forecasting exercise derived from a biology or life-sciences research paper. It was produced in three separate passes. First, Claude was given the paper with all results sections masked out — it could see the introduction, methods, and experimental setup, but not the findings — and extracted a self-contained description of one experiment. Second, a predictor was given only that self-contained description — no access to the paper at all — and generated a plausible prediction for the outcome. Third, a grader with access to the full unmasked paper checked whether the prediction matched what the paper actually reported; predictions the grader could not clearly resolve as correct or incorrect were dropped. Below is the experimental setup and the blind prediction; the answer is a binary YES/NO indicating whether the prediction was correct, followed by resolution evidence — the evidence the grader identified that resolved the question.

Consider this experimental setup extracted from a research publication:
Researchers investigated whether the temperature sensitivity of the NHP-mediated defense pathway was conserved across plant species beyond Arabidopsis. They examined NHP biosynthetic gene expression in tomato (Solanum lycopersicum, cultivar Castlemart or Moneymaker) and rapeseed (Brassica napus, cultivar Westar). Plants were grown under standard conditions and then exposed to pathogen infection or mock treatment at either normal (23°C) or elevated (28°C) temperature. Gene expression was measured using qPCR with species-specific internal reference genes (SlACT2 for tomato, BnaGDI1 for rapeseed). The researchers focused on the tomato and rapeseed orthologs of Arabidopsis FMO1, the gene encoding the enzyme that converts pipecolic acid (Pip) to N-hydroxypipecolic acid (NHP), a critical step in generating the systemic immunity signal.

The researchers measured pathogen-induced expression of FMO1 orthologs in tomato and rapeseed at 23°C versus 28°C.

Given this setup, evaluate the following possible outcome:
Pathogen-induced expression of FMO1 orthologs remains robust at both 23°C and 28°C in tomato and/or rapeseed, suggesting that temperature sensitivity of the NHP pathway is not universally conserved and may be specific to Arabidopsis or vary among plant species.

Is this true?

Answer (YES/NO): NO